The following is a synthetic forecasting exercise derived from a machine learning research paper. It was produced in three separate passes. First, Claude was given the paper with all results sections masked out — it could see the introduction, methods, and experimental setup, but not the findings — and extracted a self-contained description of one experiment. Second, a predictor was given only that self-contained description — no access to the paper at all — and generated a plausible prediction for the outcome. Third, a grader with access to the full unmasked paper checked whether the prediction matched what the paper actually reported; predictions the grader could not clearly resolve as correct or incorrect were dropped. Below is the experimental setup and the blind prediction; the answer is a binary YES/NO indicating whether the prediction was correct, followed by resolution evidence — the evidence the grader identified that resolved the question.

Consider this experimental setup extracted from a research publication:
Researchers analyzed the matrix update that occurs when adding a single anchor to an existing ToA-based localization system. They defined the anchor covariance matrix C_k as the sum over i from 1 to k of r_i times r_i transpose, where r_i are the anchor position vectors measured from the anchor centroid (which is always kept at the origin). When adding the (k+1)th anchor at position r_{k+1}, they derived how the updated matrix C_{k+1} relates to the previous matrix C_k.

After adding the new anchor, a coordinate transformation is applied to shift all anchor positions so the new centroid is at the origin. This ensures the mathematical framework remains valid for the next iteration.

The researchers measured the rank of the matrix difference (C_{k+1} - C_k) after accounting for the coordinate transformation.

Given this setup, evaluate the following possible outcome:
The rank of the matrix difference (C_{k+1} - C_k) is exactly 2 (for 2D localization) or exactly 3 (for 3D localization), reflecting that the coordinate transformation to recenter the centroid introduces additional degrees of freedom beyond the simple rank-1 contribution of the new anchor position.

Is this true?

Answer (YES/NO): NO